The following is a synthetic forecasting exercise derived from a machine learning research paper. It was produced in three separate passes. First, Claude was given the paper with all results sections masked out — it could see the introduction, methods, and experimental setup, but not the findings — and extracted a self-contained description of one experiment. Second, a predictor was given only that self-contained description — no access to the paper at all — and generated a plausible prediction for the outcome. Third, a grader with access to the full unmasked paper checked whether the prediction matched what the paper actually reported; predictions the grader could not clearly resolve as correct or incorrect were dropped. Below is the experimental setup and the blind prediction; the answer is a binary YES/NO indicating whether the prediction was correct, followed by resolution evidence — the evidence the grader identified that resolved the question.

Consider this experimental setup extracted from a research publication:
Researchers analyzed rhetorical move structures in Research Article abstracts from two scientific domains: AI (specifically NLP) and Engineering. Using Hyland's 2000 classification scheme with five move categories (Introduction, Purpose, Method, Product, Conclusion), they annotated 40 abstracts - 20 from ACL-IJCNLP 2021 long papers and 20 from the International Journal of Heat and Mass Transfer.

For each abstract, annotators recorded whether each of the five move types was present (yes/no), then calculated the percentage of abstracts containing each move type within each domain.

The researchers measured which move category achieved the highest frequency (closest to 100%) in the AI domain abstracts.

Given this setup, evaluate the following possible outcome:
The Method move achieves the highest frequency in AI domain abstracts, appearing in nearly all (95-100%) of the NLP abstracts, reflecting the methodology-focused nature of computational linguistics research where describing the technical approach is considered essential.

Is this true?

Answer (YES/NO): NO